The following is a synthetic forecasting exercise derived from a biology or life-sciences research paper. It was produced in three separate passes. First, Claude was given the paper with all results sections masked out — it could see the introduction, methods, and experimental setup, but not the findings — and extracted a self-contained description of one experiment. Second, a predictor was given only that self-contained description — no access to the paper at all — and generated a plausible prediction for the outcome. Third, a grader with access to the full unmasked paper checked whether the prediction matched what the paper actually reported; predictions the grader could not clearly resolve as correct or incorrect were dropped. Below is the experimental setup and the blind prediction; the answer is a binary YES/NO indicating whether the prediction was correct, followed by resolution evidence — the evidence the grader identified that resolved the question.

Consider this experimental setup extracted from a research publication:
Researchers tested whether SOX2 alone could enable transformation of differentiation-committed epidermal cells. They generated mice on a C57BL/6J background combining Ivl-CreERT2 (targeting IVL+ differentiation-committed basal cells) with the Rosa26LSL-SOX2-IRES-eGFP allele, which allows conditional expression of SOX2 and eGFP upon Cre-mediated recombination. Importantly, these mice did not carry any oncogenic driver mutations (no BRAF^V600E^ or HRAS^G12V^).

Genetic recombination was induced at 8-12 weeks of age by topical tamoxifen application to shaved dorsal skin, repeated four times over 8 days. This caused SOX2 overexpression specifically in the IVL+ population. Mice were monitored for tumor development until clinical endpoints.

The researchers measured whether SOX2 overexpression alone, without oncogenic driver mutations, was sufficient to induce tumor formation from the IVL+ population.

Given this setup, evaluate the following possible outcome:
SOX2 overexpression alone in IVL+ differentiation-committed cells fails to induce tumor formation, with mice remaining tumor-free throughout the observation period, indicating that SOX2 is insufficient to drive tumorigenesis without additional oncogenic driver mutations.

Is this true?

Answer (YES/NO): YES